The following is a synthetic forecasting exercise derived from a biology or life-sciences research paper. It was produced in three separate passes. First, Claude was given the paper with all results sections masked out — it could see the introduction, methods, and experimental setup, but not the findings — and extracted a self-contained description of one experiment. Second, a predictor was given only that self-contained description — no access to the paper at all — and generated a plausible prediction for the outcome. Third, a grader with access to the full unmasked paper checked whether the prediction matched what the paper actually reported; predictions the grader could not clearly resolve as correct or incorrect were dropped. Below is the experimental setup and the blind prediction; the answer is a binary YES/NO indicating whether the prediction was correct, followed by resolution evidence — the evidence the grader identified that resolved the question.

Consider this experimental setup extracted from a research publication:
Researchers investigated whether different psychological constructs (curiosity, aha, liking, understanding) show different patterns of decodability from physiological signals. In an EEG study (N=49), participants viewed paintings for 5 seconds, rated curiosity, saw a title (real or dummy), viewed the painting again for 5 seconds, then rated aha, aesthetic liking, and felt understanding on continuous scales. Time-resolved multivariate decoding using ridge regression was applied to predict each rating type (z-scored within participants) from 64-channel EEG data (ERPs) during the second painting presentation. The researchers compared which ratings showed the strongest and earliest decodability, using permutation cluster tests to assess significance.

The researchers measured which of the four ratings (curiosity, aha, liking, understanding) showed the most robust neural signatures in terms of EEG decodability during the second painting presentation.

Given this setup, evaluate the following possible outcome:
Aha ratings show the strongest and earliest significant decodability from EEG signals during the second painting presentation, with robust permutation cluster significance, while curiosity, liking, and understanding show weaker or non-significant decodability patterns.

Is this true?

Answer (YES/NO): NO